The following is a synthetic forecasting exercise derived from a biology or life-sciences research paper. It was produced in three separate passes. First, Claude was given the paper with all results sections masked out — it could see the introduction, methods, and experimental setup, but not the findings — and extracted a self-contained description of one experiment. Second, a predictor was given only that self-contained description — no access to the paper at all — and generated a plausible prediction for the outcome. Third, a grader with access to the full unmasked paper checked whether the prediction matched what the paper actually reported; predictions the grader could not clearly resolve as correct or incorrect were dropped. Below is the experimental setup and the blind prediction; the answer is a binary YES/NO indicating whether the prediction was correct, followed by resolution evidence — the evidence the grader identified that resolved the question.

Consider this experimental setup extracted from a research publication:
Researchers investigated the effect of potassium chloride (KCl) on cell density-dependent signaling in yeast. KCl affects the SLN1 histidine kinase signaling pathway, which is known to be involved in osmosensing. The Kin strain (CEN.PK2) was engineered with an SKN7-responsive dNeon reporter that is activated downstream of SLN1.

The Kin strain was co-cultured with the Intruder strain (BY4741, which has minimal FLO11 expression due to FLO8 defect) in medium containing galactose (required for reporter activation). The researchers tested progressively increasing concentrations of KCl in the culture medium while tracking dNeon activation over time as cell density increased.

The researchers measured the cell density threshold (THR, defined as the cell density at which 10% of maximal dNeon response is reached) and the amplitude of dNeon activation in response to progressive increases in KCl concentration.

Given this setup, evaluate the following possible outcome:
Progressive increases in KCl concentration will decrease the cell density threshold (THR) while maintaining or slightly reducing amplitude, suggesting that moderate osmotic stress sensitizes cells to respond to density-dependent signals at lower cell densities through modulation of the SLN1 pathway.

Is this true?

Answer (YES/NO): NO